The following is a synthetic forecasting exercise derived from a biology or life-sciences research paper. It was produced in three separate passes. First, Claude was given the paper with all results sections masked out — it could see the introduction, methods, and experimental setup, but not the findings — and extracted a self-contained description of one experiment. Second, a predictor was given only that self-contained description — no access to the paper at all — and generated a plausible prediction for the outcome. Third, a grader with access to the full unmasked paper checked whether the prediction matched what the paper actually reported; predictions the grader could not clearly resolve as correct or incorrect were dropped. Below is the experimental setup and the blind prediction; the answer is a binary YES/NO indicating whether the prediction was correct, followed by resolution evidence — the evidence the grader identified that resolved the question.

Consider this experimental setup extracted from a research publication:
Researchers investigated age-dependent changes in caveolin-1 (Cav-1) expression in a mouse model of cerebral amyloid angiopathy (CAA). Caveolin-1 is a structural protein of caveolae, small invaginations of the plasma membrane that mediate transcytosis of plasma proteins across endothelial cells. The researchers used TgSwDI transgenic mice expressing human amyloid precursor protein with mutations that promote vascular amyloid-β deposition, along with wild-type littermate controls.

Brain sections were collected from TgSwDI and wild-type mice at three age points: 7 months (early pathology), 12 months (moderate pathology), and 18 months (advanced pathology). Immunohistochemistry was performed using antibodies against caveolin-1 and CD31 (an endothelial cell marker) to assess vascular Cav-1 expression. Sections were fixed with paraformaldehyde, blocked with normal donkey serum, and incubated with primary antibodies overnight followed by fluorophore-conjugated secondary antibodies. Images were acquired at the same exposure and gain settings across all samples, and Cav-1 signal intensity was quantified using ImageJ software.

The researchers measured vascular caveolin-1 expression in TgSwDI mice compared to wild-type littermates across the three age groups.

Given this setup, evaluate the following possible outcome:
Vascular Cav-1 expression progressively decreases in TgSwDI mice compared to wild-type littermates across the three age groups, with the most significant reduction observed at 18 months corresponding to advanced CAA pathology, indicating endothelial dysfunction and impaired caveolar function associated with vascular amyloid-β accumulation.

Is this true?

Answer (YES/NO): NO